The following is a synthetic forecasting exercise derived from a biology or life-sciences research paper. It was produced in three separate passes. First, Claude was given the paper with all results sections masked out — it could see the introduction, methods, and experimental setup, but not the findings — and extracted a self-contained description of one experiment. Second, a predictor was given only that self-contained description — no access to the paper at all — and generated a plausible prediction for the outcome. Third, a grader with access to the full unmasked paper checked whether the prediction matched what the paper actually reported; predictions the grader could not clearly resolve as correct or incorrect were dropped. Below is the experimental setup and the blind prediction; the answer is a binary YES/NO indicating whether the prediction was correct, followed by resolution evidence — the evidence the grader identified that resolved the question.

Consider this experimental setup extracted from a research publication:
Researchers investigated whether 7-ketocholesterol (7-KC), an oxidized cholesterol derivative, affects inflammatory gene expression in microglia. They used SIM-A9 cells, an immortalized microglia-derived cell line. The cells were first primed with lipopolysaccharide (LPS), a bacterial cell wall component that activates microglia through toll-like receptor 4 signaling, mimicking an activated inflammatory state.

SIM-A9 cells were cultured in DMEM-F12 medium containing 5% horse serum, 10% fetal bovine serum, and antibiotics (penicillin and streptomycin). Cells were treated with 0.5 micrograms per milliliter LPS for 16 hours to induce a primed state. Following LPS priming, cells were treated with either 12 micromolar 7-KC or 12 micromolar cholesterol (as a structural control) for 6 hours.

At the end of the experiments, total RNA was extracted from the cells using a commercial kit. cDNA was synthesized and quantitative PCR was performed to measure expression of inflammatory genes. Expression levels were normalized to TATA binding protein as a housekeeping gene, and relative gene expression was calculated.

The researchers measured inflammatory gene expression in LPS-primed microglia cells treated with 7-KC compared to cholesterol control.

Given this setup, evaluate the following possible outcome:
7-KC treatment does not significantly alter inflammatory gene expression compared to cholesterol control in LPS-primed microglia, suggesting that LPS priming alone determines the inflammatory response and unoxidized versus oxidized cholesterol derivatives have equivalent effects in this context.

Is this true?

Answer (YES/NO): NO